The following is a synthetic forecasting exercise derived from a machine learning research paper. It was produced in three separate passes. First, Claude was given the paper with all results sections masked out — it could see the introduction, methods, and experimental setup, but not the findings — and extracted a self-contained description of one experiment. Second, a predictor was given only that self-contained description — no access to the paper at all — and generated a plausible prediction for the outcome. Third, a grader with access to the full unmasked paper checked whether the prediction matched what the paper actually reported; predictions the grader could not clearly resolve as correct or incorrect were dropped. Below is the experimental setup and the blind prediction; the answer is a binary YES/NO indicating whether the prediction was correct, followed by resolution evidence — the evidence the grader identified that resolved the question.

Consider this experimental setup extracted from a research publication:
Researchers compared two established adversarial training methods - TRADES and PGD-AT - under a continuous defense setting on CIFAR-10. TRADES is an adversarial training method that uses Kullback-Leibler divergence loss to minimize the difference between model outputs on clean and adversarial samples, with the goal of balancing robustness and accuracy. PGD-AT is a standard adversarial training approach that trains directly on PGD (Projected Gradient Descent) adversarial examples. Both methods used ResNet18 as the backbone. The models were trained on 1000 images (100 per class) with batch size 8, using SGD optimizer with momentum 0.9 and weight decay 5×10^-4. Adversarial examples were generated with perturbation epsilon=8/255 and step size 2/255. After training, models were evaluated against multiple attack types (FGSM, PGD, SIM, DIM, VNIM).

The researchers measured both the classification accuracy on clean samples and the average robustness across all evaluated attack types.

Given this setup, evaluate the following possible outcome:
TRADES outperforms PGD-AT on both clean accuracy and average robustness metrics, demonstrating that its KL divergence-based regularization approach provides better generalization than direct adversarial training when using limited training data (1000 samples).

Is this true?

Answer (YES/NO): NO